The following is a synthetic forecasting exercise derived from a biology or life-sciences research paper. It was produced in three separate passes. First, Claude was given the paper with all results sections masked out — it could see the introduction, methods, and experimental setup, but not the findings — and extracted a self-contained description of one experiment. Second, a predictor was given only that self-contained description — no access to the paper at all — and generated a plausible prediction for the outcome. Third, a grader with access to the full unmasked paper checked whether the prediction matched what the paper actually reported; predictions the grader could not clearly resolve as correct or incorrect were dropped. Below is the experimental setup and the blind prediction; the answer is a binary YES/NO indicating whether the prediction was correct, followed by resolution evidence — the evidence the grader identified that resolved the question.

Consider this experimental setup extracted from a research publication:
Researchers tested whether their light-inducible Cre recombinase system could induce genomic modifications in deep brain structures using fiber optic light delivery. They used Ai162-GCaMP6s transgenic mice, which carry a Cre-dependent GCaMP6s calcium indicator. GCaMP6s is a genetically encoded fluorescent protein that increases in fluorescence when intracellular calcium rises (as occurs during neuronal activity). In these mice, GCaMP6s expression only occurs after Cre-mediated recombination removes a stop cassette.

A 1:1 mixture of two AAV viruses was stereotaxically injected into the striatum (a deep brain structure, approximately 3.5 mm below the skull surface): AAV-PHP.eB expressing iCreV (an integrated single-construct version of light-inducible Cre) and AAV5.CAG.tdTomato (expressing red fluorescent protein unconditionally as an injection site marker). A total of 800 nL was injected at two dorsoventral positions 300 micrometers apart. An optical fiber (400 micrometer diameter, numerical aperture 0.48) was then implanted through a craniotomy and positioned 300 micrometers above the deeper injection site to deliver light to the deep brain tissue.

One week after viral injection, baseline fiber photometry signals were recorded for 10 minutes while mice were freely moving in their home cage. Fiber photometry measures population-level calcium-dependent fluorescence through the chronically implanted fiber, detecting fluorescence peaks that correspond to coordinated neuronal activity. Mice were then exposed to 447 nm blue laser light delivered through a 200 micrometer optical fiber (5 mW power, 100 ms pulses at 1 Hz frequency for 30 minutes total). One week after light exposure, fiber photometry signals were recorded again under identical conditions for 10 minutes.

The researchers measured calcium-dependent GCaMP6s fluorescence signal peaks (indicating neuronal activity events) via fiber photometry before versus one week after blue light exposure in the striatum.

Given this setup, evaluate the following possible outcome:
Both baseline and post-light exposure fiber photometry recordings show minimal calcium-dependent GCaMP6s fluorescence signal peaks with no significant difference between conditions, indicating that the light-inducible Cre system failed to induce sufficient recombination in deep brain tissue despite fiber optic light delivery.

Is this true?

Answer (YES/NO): NO